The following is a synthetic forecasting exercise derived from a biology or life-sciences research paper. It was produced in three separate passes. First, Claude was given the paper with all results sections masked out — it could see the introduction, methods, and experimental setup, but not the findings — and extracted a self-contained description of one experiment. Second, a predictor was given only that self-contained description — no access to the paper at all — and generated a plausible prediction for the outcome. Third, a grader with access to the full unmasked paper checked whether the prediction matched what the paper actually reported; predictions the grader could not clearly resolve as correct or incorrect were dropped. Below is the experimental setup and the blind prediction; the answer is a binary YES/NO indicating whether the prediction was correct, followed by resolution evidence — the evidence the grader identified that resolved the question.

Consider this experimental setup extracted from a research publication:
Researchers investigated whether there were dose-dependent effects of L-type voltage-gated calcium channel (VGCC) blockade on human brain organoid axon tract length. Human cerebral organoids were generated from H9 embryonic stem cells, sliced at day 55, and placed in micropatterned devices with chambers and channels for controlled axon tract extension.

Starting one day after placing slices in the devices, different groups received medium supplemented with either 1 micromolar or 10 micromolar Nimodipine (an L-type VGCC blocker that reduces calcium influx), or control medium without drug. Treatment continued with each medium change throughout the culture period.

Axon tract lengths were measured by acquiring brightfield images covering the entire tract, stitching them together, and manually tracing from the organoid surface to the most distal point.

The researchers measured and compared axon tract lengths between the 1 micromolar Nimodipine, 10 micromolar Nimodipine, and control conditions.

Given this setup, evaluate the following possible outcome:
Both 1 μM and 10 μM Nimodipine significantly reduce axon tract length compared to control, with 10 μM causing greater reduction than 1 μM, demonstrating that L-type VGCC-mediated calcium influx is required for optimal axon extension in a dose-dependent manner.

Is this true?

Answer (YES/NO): NO